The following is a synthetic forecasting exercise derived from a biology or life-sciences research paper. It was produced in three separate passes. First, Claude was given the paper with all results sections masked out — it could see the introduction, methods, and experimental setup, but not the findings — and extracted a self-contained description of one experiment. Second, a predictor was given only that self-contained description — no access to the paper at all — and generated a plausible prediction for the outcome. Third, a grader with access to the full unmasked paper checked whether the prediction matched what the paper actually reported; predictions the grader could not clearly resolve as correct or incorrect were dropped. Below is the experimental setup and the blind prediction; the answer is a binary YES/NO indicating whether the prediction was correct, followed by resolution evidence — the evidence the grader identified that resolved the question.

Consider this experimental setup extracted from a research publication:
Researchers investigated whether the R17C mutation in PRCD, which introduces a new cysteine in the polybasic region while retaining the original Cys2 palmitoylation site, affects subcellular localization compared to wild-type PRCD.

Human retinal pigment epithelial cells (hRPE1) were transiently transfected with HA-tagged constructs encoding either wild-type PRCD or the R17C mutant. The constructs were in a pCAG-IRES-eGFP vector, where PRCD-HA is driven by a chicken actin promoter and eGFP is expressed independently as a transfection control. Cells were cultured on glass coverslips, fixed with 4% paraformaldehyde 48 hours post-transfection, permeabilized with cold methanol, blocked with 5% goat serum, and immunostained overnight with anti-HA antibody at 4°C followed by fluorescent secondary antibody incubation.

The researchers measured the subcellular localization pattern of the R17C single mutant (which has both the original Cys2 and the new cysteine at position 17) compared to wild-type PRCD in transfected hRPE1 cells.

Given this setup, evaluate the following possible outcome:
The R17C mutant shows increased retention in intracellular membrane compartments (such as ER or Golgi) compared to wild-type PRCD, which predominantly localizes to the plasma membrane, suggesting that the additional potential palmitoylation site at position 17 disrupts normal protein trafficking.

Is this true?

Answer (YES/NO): NO